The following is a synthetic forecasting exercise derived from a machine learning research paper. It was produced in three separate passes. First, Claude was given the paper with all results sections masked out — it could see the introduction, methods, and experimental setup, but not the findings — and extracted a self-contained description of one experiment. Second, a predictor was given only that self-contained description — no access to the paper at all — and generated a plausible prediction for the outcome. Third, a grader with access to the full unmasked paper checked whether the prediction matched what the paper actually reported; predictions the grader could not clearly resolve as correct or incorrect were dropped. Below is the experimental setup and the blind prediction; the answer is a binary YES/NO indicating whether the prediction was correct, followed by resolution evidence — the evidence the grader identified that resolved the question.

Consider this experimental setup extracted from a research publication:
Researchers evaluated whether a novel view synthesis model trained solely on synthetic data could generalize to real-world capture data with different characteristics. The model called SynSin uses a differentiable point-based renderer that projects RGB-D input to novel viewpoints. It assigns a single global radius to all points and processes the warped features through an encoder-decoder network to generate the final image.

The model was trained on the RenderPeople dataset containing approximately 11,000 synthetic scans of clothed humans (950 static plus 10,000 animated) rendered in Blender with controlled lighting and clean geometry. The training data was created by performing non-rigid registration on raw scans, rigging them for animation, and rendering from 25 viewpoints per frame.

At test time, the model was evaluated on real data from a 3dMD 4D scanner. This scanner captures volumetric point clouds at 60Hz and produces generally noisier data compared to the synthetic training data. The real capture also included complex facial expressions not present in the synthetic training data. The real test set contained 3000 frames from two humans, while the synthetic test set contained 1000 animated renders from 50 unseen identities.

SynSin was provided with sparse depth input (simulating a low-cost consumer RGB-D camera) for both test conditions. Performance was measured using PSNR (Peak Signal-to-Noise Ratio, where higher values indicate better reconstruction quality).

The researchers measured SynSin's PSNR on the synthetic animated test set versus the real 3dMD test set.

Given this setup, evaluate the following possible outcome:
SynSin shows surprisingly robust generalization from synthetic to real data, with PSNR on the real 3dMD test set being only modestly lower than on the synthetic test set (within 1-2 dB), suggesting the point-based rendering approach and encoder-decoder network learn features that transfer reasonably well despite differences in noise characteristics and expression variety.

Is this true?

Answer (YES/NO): YES